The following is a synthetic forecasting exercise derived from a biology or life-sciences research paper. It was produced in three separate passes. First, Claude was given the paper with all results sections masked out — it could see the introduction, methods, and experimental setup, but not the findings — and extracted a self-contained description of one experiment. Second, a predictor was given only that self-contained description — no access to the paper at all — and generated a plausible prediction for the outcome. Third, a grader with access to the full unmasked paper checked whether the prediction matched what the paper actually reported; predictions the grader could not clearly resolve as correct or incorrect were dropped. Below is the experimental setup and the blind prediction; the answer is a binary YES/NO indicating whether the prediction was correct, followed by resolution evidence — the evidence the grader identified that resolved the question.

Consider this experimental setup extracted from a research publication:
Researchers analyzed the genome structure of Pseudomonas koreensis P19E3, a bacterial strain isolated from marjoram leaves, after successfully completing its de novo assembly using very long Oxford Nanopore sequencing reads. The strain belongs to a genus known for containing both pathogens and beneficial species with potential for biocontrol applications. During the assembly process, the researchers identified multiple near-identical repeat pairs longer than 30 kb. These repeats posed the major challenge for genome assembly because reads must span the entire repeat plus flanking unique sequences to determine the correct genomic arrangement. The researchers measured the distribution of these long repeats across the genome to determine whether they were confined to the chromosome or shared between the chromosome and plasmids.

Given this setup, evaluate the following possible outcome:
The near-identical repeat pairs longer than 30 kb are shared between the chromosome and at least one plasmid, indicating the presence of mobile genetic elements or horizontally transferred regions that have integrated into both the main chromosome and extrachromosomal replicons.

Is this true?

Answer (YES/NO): YES